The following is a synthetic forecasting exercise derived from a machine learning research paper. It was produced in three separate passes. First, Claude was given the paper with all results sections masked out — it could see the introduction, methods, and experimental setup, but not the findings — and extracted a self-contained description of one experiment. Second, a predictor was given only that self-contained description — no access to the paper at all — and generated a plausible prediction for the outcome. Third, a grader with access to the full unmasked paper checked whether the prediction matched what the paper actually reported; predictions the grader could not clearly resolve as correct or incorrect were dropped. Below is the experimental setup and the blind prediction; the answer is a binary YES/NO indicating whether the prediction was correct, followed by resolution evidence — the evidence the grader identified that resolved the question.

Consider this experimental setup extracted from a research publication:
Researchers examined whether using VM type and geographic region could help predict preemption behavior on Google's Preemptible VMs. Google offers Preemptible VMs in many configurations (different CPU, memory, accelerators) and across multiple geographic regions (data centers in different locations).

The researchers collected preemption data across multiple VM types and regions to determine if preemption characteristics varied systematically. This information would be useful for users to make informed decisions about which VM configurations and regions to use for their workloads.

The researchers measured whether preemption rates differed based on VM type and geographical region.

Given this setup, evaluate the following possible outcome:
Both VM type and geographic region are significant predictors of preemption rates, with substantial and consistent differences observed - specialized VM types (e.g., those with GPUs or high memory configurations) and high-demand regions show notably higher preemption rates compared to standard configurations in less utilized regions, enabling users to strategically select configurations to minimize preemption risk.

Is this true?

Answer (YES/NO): NO